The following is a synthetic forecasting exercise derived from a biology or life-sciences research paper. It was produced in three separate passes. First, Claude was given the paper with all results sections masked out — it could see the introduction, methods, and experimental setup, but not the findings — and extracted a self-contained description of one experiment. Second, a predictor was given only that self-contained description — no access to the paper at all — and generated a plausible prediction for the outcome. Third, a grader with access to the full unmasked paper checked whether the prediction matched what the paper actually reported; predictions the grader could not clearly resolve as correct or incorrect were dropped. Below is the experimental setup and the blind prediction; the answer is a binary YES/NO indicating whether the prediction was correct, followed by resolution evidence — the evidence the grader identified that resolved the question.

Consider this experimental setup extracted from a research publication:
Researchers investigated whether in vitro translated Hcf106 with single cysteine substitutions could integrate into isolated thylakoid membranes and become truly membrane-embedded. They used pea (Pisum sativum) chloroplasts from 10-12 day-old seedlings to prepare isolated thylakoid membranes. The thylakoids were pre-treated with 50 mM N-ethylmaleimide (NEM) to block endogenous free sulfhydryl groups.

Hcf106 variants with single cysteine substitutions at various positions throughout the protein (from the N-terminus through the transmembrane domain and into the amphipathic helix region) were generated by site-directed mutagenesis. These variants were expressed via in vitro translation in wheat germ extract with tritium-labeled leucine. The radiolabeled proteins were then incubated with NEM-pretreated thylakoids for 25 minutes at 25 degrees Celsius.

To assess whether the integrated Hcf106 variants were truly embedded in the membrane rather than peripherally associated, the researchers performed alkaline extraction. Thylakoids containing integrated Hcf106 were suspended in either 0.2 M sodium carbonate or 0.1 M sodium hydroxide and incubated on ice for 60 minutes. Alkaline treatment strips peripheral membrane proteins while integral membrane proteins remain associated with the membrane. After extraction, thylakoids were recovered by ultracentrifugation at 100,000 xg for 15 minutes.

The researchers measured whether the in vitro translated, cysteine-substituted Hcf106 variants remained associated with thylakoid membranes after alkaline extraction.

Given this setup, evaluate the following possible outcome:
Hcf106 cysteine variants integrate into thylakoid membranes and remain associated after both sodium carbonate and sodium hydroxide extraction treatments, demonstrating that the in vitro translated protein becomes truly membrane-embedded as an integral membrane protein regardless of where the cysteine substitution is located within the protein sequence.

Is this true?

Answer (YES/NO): NO